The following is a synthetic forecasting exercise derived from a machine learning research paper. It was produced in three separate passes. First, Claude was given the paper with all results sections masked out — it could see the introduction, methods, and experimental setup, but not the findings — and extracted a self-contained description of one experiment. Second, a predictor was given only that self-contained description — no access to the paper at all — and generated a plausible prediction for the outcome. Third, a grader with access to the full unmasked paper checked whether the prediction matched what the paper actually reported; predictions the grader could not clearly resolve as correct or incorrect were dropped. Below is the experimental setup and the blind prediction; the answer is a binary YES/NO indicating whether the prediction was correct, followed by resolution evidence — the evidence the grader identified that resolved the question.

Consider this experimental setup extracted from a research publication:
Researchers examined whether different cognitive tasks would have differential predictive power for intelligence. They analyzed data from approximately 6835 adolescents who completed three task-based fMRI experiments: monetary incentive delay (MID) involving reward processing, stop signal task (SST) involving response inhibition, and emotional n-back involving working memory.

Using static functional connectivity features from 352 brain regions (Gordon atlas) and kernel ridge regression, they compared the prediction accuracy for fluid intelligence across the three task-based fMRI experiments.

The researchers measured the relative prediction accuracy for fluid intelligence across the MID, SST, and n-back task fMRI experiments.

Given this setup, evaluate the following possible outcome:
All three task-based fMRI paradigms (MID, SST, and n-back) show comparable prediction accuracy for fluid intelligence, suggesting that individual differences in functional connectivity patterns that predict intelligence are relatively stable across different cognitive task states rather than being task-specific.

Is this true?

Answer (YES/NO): NO